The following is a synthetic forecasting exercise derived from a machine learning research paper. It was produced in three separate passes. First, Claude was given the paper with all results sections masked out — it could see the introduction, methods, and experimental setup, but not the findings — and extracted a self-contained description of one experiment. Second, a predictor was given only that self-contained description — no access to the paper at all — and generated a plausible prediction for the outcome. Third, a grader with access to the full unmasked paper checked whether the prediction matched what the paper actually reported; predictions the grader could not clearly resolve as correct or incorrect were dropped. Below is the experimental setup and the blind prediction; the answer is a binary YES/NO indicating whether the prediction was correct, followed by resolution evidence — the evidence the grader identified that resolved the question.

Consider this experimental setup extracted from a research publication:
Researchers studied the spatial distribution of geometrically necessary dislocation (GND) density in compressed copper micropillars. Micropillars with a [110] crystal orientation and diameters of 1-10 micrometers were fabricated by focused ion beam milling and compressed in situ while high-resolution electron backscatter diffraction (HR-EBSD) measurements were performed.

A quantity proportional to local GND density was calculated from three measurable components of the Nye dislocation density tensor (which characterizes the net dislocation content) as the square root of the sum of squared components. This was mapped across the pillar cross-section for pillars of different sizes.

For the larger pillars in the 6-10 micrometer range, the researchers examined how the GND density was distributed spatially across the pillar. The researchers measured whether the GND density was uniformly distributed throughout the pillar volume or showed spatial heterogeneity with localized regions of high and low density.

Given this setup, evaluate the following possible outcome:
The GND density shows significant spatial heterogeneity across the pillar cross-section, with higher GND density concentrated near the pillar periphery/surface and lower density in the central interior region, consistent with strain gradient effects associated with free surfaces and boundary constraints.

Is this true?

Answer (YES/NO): NO